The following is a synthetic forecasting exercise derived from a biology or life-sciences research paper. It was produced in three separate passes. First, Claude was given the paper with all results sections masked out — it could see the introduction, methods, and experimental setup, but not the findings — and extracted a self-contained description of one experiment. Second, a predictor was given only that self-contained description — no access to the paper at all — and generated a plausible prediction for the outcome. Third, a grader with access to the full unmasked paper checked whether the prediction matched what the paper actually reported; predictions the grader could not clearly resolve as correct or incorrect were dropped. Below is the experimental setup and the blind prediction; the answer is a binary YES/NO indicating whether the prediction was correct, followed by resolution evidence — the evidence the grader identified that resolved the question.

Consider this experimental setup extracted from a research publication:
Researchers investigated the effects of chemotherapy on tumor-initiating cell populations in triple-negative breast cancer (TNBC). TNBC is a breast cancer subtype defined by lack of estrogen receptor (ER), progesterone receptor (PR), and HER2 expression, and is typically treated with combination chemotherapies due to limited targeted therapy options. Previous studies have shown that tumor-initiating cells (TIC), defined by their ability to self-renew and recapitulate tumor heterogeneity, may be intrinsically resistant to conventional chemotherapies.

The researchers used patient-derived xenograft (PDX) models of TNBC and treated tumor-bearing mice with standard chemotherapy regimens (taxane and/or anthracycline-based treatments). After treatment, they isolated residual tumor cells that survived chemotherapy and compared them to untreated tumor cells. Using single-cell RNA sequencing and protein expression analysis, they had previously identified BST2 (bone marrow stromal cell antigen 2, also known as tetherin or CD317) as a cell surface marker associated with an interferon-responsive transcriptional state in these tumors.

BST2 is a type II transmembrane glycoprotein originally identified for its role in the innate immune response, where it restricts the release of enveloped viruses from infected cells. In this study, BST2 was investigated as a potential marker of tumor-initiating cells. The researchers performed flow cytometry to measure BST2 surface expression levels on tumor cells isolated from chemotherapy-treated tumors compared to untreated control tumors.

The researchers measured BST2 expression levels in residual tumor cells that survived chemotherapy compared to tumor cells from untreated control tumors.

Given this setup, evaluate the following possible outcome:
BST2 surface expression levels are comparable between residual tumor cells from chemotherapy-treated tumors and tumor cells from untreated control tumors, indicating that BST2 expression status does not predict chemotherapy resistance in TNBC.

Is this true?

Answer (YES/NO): NO